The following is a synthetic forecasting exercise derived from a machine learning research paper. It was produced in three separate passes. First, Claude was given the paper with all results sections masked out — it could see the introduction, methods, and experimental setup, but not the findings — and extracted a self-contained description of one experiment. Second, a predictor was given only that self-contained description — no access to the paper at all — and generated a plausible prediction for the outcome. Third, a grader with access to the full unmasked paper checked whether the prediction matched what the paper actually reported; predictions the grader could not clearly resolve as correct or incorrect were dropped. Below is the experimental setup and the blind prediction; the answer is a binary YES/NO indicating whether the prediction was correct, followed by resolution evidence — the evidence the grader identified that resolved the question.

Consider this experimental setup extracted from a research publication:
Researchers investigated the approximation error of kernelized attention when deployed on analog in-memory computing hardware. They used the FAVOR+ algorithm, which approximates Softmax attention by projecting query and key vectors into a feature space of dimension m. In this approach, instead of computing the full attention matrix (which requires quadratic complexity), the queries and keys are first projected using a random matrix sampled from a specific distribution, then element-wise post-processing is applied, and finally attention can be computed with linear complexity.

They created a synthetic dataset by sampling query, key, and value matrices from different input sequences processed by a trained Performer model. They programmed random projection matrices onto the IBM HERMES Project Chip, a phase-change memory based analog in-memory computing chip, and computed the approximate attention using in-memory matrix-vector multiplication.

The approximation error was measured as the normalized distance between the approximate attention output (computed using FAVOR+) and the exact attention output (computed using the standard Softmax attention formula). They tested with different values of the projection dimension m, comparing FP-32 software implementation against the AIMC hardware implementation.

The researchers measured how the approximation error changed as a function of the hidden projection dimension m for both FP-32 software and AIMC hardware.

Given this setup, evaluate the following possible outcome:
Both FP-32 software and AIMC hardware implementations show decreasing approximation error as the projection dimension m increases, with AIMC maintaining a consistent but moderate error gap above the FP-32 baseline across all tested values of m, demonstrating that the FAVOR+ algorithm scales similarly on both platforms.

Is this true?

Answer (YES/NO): YES